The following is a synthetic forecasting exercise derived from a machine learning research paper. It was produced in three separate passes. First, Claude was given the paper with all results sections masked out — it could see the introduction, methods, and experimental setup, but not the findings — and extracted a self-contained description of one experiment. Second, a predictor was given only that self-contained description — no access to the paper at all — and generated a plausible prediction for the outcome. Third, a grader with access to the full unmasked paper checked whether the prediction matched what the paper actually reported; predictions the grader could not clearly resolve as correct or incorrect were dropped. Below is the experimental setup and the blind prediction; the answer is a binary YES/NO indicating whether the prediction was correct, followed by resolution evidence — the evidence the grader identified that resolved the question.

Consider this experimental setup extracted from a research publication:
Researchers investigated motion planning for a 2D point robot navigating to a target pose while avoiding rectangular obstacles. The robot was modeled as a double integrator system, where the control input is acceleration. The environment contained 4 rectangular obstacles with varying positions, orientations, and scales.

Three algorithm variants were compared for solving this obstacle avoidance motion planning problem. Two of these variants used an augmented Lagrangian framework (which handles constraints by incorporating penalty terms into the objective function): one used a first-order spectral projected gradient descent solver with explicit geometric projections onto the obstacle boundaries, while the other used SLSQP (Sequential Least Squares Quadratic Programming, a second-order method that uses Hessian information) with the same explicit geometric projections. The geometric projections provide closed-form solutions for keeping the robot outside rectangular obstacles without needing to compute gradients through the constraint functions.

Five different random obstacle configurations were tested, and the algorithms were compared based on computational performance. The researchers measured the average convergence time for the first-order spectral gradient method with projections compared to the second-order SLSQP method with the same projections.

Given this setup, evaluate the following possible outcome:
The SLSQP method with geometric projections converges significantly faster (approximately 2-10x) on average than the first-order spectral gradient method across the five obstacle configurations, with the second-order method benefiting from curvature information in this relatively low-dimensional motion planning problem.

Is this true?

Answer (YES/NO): NO